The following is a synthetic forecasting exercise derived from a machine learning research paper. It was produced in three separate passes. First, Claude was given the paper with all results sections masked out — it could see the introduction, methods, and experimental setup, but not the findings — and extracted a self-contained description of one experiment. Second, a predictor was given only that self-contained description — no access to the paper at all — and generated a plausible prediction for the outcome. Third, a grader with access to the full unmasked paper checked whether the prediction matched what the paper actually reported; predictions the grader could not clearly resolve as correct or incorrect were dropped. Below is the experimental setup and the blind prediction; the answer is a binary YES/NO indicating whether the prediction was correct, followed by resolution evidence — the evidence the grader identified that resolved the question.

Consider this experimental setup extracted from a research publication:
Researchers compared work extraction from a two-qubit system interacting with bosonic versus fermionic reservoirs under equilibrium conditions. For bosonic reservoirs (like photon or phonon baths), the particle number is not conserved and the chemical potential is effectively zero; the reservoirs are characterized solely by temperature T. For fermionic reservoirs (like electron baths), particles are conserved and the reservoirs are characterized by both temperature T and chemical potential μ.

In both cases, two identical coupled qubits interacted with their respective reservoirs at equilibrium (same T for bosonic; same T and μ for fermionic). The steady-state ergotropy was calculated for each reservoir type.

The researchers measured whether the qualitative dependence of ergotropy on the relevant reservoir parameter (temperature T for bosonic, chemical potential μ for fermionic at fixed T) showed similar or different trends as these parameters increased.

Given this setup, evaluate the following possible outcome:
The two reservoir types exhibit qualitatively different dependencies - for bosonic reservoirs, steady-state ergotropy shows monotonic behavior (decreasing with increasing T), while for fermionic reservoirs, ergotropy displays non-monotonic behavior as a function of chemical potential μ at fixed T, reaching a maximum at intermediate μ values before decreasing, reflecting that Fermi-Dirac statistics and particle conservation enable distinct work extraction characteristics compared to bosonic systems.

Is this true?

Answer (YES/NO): NO